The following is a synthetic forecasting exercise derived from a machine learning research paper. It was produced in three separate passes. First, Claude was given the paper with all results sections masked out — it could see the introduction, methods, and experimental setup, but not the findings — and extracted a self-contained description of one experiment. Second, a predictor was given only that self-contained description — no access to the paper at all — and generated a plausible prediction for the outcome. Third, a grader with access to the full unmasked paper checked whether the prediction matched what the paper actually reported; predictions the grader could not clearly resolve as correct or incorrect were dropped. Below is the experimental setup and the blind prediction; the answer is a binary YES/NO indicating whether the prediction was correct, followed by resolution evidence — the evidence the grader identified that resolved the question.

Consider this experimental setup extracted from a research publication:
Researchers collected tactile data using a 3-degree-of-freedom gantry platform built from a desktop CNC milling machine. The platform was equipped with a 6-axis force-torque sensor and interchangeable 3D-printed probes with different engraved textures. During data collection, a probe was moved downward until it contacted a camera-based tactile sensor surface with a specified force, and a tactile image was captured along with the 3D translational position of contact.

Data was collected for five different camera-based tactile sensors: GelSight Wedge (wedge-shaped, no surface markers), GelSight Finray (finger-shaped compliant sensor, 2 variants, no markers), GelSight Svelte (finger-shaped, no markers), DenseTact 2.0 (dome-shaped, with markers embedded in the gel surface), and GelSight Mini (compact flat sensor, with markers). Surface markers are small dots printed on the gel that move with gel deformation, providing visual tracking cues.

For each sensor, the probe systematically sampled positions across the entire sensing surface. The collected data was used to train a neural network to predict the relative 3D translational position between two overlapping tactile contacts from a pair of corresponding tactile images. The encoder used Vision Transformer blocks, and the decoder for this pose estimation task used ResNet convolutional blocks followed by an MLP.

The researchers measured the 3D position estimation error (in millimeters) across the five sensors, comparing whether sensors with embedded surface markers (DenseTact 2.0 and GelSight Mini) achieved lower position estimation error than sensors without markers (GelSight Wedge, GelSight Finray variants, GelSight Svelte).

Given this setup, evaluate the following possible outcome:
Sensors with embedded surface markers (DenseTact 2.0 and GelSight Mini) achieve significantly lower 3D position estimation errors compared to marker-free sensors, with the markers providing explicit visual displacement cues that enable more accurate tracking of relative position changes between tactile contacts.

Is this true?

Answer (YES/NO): NO